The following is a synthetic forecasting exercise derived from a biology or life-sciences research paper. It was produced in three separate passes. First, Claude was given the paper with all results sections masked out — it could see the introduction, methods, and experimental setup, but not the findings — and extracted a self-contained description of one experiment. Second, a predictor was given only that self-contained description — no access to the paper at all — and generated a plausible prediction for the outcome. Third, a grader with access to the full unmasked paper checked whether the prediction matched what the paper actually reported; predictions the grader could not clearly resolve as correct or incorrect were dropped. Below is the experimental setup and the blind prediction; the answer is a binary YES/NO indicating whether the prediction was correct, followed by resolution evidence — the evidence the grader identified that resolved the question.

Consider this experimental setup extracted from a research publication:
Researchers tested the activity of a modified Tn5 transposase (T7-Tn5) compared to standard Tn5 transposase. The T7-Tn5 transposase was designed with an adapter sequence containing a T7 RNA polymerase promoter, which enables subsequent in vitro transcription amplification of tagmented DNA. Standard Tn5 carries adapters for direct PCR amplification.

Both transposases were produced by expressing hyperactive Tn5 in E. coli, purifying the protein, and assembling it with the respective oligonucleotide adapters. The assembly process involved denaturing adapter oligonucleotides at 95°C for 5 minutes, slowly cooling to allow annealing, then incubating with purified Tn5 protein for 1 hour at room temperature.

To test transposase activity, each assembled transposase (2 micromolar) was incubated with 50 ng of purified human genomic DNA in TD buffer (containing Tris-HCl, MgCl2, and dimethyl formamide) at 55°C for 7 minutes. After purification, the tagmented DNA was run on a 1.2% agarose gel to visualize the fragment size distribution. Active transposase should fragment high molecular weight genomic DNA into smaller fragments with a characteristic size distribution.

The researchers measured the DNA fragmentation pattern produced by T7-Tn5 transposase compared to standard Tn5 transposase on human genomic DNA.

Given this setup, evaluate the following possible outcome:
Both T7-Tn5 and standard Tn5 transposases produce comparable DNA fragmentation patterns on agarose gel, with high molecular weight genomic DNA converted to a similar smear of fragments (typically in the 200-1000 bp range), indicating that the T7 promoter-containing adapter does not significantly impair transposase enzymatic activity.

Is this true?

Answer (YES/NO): YES